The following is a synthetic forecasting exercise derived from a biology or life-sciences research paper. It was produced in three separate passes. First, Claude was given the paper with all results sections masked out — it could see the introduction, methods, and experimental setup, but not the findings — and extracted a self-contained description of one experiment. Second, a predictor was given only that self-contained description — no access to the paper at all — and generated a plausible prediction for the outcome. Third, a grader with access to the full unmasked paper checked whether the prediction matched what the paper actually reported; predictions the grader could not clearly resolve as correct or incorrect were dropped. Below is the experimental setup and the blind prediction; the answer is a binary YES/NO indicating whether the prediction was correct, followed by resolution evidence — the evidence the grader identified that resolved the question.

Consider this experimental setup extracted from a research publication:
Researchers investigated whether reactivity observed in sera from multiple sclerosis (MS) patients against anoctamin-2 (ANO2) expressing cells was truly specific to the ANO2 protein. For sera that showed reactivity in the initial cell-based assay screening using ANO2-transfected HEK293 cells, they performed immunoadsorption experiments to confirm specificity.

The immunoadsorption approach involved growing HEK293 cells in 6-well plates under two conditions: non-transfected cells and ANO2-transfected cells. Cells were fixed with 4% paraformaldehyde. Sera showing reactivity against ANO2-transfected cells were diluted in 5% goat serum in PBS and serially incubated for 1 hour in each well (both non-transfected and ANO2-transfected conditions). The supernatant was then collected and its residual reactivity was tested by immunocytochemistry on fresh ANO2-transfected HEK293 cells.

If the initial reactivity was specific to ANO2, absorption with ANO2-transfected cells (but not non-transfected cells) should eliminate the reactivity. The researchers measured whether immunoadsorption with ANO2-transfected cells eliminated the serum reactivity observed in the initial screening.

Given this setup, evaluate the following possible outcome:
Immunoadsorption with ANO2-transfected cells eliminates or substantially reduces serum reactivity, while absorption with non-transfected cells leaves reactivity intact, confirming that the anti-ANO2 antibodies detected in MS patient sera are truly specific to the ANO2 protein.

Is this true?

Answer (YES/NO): YES